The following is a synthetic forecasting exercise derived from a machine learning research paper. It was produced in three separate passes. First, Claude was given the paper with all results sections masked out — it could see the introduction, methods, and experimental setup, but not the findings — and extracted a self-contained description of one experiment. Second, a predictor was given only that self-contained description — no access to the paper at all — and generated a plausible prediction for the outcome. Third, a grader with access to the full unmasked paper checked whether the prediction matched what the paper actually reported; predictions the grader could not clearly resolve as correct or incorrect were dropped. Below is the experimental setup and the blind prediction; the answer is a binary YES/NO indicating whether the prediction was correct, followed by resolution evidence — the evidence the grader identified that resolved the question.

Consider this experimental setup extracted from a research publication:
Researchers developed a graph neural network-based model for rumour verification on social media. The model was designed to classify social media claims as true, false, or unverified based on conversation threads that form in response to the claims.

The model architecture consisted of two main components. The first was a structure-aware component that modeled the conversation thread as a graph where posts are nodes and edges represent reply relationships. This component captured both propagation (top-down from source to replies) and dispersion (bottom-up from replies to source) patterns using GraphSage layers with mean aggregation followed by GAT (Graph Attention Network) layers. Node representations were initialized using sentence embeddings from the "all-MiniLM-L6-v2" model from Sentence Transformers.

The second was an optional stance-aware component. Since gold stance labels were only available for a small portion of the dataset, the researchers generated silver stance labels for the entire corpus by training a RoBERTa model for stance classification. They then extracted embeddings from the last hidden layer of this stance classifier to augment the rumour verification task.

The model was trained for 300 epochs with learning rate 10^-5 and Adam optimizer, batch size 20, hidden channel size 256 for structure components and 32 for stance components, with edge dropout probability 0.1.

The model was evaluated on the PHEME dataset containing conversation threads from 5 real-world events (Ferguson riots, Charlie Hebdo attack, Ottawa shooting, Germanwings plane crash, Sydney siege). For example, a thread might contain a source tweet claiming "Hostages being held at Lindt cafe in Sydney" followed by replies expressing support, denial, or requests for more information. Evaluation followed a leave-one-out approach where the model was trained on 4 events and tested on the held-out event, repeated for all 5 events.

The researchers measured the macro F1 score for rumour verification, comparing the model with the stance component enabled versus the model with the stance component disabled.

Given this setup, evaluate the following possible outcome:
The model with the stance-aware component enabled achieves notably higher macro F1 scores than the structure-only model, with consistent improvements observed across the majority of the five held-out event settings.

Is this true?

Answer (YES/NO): YES